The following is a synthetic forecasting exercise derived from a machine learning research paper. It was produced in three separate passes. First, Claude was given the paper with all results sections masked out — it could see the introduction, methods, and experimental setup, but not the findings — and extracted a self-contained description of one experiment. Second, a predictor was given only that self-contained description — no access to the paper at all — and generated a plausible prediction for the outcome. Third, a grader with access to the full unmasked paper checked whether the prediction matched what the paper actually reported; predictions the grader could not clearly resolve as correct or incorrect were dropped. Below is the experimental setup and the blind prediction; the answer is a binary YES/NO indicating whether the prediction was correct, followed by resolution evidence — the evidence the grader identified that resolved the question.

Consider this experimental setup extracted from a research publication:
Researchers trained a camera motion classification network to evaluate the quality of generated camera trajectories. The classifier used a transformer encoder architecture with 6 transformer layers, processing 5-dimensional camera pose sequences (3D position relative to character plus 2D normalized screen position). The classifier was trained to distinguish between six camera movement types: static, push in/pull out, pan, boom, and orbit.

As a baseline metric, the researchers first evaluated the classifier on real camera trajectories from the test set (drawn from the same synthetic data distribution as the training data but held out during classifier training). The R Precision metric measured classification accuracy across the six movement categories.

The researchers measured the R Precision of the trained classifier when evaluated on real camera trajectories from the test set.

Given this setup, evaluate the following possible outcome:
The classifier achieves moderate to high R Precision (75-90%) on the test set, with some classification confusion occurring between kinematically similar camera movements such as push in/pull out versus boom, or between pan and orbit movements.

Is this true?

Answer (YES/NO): NO